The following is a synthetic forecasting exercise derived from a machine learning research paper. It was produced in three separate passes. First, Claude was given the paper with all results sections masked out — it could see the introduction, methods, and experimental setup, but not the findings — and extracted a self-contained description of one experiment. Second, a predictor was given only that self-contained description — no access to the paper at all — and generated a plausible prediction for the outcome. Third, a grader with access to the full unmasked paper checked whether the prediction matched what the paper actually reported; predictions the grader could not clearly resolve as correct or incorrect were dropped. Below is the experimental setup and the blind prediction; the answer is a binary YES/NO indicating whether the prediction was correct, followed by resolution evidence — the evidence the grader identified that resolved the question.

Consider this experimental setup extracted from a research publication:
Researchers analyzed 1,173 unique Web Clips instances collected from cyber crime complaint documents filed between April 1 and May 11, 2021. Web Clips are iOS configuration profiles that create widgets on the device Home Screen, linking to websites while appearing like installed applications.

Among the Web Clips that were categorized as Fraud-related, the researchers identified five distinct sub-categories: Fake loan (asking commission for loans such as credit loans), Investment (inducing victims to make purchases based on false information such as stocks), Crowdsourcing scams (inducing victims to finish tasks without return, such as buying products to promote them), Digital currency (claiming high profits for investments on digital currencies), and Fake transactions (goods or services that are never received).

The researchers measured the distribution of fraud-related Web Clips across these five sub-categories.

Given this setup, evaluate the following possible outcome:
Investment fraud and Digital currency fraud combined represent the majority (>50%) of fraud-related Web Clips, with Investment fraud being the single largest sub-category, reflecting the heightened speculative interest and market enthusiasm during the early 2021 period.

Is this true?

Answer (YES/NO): NO